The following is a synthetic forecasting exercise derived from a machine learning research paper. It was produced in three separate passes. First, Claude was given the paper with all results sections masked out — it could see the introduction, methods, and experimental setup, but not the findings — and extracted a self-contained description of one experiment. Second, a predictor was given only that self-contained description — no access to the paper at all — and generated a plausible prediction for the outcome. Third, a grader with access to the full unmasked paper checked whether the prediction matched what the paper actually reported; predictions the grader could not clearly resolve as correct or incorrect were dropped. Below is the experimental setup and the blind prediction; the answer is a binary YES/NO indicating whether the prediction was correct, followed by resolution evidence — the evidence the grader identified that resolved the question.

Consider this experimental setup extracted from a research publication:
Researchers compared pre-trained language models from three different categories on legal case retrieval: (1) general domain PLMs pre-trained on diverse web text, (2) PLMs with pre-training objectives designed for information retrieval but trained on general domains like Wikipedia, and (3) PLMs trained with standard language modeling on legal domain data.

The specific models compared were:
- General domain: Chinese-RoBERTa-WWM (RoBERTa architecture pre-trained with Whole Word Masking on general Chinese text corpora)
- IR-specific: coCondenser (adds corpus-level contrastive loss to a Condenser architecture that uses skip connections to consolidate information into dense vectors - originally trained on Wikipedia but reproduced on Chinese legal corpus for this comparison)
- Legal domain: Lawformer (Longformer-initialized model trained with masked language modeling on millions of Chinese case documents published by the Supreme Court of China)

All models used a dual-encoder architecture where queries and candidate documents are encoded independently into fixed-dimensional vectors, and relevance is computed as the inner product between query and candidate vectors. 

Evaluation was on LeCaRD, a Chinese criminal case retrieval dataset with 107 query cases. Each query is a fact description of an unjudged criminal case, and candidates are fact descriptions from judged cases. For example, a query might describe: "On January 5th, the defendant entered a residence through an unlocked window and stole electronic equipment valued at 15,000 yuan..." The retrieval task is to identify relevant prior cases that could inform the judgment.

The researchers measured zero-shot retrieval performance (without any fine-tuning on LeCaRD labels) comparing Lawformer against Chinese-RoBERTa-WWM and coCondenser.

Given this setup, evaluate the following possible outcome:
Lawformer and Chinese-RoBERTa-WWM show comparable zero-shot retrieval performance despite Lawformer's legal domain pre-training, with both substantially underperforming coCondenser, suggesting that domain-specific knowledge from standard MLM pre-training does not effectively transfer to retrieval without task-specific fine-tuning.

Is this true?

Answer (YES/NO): NO